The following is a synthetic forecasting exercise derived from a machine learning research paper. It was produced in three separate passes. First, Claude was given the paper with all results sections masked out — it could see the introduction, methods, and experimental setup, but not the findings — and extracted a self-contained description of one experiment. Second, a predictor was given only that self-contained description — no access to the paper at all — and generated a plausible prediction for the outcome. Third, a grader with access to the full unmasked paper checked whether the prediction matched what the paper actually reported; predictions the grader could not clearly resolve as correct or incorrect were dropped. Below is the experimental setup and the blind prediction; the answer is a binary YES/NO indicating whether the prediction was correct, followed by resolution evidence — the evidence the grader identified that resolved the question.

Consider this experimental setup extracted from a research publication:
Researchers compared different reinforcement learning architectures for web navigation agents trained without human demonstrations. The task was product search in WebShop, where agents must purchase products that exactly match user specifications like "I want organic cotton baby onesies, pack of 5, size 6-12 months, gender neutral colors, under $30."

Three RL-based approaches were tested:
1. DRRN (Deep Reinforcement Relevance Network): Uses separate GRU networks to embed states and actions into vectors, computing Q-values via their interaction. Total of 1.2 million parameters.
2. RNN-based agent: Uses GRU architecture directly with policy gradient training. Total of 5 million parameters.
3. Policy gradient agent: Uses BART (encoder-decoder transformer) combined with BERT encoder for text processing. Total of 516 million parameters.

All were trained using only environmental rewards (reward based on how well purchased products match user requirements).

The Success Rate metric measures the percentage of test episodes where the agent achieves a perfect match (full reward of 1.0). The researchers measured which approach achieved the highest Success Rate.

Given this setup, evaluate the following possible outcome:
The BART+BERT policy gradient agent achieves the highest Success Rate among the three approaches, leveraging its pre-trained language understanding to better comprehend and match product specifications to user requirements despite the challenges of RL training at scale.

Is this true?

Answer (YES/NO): NO